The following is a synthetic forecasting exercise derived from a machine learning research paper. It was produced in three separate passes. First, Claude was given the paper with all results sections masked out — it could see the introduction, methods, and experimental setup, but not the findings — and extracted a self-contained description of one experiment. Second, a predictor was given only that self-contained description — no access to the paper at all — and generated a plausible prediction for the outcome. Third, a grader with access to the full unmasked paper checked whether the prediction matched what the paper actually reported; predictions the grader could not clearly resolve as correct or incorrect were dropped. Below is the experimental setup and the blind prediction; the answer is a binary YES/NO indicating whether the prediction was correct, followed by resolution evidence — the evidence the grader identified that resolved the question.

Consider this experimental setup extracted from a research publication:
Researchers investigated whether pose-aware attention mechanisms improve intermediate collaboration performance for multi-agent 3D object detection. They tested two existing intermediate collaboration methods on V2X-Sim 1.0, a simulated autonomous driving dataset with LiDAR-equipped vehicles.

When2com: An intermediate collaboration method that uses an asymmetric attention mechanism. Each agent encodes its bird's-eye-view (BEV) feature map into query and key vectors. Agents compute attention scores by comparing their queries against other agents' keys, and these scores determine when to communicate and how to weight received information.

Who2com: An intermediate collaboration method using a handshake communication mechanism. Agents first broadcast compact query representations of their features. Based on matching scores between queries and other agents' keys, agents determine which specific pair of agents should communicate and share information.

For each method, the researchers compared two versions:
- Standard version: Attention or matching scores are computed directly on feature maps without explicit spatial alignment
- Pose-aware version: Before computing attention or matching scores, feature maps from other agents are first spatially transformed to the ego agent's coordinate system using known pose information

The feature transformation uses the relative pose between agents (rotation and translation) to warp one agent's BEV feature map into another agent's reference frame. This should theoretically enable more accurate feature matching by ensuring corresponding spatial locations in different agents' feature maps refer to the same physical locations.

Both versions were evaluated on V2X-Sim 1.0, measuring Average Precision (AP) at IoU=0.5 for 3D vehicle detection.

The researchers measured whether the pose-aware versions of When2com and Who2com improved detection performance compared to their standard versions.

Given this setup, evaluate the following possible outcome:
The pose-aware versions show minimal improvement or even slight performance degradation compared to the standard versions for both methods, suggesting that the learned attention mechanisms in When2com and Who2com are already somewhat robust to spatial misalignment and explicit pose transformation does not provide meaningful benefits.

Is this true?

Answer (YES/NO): YES